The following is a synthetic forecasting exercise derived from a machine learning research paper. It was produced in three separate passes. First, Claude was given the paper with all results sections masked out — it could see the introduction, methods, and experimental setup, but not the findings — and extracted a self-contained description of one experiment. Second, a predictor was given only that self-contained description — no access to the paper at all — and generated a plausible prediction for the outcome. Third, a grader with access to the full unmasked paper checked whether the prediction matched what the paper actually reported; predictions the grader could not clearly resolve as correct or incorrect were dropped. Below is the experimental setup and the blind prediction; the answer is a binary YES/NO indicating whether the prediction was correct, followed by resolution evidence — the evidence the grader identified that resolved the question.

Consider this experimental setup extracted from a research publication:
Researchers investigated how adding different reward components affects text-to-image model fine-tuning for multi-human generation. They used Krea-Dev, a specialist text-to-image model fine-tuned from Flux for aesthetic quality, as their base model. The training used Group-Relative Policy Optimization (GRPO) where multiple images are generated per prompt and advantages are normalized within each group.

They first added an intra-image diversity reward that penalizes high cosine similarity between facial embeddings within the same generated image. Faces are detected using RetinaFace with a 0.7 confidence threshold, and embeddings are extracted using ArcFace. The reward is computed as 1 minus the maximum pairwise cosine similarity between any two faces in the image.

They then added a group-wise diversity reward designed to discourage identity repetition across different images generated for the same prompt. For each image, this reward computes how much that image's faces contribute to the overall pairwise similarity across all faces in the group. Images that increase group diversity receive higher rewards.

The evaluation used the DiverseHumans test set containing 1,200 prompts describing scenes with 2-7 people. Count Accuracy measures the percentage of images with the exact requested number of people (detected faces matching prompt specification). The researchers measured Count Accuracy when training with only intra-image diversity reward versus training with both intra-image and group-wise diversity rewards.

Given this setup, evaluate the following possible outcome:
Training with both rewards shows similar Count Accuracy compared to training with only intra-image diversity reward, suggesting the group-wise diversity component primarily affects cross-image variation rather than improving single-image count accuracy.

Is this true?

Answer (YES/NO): YES